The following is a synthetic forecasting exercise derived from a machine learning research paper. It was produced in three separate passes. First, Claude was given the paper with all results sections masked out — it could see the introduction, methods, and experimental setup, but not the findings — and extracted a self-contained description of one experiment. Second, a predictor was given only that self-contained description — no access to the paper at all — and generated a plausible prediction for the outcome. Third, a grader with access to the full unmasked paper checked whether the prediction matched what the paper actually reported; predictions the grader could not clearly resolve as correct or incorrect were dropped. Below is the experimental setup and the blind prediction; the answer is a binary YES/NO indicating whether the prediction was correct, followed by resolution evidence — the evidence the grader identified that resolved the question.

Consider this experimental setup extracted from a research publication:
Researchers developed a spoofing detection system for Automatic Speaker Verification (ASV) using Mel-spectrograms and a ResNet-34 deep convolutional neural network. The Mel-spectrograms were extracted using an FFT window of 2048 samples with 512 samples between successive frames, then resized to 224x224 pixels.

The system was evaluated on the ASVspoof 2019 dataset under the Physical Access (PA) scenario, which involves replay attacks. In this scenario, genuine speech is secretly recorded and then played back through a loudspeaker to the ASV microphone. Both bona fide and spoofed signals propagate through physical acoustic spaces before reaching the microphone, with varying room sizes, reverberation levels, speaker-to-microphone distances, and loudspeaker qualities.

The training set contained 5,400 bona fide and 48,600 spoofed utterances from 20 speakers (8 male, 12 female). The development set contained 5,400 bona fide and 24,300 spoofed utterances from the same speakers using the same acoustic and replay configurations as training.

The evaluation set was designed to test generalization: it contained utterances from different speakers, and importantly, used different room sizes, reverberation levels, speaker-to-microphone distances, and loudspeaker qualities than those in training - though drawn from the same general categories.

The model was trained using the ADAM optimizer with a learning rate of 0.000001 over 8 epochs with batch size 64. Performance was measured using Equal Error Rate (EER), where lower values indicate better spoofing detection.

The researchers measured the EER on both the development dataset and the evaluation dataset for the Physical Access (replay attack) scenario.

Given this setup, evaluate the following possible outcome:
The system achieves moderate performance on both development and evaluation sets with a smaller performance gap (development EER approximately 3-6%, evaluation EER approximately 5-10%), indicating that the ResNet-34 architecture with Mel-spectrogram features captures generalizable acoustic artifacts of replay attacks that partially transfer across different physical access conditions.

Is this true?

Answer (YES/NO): YES